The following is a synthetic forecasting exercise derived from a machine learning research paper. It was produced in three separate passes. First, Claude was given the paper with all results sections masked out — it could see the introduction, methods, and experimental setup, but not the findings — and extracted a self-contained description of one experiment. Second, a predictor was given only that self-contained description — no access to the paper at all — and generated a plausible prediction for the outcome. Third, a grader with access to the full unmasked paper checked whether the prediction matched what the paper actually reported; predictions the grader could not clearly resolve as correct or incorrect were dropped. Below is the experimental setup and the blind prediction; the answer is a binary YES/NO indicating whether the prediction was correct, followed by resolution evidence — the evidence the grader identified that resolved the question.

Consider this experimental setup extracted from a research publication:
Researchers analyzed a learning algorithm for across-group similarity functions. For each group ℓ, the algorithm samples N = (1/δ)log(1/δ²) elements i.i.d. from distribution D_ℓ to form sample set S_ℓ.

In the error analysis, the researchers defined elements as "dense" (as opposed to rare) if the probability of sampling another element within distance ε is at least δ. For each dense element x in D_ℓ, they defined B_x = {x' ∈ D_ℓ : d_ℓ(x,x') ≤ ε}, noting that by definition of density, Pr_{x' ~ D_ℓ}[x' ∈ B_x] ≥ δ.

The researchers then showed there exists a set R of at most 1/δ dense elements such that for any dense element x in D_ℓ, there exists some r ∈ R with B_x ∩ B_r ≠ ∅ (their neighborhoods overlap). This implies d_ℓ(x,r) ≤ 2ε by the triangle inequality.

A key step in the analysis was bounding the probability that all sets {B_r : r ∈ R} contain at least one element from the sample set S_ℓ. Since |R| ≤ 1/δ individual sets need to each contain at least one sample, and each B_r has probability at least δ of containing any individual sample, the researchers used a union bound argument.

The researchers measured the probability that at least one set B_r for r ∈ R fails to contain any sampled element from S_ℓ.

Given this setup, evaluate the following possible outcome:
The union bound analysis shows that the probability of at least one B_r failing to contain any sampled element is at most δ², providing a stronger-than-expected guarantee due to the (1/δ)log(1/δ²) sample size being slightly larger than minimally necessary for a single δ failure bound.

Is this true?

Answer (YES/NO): NO